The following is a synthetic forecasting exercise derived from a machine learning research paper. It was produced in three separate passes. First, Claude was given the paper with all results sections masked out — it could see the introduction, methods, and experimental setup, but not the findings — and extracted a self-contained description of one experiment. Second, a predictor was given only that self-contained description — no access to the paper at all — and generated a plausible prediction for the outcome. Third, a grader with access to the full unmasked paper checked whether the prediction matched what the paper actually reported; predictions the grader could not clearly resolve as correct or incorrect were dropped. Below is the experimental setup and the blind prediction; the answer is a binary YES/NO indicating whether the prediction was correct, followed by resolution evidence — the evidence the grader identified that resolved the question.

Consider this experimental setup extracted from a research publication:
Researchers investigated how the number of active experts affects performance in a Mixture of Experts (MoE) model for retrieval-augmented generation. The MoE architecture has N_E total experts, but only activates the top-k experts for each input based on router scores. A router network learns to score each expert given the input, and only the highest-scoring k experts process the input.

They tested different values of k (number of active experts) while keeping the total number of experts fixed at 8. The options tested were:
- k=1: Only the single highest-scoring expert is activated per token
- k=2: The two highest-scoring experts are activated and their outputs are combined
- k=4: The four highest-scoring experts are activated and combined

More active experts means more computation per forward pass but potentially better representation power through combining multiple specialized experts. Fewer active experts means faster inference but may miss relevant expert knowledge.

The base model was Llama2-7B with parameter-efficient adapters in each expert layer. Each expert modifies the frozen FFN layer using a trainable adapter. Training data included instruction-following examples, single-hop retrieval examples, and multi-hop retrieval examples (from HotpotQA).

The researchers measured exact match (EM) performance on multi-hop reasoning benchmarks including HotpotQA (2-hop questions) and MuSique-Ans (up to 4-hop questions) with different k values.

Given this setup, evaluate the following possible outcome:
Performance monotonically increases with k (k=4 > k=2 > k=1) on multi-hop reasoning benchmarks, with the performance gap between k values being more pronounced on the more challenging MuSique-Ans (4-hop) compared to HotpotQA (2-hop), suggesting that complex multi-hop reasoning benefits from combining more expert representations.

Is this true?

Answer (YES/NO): NO